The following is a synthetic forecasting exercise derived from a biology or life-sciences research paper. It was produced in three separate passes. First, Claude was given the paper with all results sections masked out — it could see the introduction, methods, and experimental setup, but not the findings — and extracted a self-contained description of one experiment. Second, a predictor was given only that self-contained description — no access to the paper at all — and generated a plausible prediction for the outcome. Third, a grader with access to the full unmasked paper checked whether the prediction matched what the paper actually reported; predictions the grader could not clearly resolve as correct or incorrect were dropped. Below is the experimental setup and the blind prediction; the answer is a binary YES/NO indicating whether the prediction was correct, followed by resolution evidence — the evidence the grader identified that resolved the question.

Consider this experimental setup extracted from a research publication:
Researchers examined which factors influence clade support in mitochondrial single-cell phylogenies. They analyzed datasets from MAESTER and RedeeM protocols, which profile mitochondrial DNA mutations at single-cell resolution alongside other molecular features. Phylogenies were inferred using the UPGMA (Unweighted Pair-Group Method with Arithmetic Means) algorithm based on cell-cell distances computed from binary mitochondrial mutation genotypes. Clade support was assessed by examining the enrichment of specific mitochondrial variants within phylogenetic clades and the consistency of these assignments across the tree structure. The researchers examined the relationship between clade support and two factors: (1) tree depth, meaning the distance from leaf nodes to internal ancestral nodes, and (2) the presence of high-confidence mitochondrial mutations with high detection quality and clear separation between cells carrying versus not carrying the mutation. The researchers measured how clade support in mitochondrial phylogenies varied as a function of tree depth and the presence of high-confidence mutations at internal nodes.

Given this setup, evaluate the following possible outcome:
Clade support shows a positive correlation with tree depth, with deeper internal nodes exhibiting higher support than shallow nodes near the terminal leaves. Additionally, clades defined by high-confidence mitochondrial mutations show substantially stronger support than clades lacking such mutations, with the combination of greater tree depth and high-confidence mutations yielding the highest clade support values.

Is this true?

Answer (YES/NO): NO